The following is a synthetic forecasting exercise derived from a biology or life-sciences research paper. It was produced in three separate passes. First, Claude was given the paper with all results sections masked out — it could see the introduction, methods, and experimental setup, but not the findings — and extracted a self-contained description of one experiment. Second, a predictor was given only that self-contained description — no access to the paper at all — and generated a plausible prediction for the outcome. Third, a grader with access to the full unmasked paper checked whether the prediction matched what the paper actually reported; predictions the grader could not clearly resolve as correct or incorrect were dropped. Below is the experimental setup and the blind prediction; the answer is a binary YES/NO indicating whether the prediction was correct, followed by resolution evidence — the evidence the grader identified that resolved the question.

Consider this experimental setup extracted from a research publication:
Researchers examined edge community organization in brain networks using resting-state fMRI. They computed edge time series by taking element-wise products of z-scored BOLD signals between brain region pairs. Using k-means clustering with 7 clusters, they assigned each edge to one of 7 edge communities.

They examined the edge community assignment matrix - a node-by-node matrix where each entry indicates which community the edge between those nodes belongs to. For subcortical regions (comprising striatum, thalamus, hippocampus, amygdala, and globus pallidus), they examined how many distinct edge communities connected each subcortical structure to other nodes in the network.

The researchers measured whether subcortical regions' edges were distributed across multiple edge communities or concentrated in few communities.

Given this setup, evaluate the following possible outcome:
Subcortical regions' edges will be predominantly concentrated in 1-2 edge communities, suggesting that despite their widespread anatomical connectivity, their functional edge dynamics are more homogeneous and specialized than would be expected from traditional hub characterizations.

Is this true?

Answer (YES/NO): NO